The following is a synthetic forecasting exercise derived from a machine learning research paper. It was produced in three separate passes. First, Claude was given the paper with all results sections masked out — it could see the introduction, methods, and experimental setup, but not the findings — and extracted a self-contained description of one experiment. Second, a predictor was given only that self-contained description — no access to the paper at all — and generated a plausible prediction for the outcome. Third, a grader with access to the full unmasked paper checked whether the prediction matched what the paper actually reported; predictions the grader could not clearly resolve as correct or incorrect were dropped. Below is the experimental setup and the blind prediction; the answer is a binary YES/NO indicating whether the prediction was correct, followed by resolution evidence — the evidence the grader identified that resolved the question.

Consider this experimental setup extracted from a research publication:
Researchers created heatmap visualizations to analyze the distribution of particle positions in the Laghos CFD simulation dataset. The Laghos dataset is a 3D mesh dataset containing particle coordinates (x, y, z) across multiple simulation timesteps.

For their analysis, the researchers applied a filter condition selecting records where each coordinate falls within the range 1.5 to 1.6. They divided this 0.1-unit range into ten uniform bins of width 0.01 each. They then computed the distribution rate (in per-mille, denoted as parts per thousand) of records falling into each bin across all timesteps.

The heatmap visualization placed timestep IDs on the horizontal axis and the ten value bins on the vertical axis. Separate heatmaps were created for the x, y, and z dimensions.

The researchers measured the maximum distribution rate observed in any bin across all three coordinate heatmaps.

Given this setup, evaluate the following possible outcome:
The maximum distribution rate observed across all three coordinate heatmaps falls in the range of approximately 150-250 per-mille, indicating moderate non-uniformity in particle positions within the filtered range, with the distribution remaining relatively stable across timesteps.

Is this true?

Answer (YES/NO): NO